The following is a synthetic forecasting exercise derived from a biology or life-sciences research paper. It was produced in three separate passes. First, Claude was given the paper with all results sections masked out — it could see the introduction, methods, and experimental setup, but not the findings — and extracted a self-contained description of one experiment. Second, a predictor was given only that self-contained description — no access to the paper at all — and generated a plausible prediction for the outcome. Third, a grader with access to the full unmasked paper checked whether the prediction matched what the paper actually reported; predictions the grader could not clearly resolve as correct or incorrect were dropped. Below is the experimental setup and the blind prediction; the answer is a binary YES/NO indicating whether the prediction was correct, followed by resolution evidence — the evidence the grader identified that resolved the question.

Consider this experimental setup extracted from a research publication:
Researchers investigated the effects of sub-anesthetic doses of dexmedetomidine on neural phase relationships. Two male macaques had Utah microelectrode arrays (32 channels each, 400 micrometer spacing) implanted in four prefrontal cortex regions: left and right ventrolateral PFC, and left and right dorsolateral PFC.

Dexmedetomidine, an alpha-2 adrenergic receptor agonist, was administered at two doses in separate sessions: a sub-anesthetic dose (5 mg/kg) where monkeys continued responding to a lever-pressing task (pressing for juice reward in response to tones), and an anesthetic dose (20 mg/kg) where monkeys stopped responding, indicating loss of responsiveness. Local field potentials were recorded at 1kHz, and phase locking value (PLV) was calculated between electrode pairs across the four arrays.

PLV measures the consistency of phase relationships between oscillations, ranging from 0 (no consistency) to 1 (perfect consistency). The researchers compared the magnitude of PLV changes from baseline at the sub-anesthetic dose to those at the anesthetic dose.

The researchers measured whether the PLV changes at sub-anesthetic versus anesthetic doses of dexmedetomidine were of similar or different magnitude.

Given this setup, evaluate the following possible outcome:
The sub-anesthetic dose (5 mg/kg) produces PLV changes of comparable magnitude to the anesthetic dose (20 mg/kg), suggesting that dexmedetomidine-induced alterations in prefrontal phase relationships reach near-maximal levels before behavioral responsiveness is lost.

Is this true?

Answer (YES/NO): NO